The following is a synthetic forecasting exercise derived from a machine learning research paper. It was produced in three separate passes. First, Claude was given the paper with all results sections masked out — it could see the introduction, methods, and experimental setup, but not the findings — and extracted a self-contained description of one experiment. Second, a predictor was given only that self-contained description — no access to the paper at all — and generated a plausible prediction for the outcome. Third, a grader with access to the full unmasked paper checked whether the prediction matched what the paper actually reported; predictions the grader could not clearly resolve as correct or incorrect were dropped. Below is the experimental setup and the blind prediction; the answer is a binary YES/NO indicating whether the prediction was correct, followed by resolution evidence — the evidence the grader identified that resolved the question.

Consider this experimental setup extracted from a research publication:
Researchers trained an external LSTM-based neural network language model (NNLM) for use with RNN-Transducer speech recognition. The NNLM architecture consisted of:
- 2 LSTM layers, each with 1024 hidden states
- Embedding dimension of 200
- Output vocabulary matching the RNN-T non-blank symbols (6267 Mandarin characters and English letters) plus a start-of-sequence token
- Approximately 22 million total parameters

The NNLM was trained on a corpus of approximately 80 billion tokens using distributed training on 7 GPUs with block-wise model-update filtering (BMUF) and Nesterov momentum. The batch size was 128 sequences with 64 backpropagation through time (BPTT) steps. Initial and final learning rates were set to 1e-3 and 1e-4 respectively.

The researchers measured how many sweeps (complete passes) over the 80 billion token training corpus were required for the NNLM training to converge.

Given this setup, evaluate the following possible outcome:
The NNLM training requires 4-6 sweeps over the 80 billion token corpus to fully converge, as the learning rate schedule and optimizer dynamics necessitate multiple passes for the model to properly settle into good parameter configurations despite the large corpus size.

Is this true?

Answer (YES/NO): NO